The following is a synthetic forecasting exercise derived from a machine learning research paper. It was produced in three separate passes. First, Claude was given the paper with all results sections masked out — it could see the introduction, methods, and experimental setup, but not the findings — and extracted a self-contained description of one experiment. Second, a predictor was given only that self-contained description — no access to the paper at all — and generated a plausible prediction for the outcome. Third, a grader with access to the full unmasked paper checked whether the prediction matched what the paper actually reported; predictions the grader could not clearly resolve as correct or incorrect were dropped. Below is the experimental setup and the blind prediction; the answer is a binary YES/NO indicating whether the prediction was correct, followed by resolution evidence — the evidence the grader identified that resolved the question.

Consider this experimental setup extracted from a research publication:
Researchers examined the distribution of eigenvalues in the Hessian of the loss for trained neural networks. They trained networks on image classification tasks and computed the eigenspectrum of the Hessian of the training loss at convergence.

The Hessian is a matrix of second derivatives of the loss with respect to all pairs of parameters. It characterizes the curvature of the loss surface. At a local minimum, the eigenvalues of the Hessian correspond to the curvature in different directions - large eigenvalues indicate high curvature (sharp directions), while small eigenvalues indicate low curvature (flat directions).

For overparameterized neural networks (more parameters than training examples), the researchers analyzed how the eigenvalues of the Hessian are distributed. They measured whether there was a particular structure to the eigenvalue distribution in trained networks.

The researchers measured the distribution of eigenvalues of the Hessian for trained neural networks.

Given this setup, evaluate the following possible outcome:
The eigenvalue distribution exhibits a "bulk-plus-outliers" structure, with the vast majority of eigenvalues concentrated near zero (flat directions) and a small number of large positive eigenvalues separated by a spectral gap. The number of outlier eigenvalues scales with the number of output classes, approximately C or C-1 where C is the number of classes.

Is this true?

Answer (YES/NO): NO